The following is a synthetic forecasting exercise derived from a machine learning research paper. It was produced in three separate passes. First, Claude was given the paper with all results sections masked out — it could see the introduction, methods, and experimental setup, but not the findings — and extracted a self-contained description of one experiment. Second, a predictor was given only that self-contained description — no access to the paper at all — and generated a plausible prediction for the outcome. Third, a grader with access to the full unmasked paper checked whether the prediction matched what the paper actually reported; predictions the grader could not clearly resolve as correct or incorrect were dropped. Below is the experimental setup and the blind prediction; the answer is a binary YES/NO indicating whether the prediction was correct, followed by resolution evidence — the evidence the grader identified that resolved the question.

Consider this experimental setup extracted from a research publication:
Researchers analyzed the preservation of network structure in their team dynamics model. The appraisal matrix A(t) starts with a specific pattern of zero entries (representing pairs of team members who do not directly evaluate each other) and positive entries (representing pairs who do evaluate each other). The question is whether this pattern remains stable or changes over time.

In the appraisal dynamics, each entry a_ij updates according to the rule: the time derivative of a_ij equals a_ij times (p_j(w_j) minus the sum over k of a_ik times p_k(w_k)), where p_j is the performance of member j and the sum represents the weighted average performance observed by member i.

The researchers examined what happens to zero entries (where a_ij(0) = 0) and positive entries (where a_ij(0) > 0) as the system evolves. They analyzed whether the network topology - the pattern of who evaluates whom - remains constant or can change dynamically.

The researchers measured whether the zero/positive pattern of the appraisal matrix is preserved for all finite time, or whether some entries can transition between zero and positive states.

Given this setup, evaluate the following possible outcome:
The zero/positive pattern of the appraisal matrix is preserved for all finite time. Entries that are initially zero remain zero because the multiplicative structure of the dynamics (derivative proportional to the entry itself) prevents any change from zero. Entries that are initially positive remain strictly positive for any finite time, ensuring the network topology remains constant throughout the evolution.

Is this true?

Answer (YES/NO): YES